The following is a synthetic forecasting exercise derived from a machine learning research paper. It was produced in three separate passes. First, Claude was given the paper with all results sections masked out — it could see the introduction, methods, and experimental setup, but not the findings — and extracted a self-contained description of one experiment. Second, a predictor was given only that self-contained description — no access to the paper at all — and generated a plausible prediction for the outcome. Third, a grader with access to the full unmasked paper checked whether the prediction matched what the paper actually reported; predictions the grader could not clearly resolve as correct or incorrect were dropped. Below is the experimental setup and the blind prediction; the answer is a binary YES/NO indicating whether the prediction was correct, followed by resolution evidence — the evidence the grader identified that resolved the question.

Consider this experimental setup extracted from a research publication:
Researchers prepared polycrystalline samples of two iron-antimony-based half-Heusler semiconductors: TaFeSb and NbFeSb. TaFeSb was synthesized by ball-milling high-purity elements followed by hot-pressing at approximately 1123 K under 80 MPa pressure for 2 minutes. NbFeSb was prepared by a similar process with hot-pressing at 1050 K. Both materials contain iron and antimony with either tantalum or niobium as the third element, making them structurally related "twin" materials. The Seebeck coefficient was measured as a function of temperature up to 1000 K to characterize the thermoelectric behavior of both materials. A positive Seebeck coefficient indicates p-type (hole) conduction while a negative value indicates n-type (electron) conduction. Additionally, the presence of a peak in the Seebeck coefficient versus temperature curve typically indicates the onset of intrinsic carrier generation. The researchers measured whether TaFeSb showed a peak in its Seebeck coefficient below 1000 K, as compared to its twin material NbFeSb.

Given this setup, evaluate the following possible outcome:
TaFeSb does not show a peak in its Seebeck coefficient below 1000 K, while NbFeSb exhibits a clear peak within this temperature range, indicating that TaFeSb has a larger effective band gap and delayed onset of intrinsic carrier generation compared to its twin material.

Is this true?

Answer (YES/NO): YES